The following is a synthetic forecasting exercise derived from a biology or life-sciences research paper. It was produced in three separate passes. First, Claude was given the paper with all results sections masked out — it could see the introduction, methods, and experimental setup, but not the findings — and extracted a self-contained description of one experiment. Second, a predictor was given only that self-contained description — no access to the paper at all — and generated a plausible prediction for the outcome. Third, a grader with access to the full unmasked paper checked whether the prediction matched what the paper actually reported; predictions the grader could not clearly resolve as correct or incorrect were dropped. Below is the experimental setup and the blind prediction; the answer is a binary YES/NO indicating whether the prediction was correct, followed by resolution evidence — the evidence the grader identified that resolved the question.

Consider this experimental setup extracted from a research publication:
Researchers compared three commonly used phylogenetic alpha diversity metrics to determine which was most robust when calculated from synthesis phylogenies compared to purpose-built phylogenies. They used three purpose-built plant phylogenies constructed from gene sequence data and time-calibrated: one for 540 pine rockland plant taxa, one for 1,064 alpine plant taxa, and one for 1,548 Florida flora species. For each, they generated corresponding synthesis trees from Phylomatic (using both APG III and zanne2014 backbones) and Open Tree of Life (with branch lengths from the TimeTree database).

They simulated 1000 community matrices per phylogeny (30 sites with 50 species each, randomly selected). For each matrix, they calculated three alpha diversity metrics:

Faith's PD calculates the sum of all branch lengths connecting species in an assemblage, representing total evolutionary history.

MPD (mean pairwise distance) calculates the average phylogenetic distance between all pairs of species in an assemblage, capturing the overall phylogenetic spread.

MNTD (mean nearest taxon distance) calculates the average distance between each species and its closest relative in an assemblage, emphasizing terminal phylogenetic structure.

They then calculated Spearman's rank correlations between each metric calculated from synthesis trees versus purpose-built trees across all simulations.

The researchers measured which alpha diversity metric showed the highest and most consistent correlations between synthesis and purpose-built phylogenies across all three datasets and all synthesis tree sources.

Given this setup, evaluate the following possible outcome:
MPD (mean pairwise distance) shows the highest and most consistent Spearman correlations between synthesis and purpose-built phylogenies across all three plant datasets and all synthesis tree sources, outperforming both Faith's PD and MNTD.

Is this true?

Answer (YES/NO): YES